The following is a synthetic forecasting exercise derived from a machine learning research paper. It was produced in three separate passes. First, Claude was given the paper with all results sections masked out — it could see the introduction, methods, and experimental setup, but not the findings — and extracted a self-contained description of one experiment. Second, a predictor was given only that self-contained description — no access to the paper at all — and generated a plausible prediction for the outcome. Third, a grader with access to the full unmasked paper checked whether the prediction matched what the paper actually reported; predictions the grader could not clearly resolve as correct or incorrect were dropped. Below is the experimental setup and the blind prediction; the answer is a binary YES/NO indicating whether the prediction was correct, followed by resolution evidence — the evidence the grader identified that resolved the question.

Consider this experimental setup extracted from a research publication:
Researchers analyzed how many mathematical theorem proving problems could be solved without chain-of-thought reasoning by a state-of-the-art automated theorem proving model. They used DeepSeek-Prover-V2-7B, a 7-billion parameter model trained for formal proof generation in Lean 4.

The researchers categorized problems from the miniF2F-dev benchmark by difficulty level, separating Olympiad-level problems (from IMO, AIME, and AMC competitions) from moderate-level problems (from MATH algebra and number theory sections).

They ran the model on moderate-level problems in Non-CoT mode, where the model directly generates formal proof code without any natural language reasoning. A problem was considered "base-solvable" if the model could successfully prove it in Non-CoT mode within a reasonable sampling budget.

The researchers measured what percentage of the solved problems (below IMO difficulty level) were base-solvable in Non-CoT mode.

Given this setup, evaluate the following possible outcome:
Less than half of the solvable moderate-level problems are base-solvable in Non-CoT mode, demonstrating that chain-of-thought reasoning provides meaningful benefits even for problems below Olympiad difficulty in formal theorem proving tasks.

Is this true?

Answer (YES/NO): NO